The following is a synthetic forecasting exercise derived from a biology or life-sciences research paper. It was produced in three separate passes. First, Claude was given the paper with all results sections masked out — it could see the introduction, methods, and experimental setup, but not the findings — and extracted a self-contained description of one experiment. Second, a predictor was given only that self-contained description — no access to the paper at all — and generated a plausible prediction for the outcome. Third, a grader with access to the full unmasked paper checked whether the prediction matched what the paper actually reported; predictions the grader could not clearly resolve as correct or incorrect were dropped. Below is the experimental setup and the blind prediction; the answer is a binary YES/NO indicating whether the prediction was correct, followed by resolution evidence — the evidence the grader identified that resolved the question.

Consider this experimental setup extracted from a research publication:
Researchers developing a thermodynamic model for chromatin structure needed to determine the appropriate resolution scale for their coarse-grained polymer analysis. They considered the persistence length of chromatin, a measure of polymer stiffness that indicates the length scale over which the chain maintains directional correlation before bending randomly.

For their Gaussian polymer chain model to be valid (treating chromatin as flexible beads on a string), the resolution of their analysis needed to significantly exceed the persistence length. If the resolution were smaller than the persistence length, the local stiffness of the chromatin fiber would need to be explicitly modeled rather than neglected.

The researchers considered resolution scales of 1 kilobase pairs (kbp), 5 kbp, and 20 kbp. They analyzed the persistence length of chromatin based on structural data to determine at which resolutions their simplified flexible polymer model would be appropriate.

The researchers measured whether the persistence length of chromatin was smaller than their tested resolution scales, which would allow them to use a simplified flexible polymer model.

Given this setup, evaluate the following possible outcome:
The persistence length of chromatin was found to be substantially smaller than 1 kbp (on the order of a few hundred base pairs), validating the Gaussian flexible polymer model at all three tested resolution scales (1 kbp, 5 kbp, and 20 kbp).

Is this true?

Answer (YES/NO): NO